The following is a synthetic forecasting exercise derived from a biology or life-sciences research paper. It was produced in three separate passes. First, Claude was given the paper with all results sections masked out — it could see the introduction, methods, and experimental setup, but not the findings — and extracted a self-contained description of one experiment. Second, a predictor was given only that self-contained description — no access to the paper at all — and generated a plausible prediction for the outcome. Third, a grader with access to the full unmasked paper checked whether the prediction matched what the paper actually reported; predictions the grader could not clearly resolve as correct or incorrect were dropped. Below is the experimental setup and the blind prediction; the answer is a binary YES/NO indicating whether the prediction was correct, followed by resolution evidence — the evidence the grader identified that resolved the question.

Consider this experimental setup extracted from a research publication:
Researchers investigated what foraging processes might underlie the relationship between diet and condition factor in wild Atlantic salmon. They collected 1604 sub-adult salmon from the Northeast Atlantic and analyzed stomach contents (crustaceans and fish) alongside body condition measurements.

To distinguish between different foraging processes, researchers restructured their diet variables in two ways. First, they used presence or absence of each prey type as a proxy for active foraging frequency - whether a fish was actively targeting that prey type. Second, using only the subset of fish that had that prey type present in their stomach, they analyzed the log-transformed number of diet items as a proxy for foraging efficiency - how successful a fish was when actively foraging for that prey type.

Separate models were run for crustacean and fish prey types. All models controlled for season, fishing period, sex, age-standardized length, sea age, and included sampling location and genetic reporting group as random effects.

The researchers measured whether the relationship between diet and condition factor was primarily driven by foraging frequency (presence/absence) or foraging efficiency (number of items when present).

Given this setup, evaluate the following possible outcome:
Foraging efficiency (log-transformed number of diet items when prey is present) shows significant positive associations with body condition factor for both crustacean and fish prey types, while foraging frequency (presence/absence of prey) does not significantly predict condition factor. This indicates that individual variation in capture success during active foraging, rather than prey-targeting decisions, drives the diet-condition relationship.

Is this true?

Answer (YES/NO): NO